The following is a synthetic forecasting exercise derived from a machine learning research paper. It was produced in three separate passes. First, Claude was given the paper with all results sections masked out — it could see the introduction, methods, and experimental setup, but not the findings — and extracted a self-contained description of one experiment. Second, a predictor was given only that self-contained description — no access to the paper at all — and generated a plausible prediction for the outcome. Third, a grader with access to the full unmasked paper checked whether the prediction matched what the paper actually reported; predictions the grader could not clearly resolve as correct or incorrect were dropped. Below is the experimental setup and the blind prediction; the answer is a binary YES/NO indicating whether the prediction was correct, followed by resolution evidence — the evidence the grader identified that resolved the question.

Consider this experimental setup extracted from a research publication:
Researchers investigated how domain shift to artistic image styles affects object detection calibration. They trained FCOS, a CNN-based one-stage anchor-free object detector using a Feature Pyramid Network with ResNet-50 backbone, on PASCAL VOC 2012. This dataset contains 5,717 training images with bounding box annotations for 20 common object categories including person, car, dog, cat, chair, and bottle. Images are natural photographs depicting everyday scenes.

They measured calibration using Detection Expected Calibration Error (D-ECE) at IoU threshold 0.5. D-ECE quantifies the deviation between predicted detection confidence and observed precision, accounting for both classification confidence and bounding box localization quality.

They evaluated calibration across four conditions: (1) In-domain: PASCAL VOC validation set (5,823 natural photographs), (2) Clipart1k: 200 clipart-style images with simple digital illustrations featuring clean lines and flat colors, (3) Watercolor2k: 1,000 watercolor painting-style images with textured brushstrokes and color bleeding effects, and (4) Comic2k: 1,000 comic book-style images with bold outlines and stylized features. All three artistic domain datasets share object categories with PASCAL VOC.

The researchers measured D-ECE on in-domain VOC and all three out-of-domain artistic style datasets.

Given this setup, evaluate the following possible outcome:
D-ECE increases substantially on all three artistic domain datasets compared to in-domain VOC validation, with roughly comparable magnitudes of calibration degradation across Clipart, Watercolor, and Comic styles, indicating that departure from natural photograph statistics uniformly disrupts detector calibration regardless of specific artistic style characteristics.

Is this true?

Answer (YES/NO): NO